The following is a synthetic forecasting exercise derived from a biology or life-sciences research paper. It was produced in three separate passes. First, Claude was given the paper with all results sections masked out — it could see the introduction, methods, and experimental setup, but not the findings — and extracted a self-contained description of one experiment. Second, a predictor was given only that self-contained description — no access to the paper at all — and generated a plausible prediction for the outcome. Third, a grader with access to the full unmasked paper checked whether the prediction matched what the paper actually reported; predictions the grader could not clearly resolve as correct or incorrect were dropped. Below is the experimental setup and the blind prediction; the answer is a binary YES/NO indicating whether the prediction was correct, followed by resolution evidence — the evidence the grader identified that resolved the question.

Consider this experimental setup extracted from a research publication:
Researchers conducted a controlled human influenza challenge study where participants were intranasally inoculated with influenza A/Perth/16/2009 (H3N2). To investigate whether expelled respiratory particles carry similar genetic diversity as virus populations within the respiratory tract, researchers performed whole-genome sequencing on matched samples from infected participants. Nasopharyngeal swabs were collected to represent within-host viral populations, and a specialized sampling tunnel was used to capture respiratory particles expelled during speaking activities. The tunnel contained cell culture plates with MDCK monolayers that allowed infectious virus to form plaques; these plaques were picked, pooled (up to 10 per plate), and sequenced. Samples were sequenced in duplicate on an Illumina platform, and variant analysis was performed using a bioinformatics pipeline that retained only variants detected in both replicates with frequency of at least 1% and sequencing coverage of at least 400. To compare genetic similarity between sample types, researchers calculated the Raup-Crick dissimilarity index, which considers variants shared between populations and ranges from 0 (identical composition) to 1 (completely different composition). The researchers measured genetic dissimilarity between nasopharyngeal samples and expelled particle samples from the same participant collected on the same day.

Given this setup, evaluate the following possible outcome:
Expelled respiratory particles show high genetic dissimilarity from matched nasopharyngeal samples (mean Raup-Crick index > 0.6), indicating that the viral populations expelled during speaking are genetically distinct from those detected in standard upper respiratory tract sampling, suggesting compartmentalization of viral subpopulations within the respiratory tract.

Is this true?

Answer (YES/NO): NO